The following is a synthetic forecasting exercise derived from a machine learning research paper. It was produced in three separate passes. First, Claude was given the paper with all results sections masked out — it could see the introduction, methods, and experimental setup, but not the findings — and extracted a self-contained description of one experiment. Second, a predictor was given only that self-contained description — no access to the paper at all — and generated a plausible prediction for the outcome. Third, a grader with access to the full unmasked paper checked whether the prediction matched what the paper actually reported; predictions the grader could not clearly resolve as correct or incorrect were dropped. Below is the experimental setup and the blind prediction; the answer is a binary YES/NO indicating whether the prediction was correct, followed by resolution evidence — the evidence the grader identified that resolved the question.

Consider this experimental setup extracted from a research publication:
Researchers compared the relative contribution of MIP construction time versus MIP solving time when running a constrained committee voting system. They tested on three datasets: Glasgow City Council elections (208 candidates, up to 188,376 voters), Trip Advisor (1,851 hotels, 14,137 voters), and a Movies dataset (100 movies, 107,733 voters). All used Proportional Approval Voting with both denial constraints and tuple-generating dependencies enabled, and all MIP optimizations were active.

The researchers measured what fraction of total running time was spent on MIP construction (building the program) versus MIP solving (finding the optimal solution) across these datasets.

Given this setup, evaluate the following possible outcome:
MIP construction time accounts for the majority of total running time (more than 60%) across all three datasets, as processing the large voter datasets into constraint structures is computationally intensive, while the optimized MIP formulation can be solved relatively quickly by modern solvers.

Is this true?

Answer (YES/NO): NO